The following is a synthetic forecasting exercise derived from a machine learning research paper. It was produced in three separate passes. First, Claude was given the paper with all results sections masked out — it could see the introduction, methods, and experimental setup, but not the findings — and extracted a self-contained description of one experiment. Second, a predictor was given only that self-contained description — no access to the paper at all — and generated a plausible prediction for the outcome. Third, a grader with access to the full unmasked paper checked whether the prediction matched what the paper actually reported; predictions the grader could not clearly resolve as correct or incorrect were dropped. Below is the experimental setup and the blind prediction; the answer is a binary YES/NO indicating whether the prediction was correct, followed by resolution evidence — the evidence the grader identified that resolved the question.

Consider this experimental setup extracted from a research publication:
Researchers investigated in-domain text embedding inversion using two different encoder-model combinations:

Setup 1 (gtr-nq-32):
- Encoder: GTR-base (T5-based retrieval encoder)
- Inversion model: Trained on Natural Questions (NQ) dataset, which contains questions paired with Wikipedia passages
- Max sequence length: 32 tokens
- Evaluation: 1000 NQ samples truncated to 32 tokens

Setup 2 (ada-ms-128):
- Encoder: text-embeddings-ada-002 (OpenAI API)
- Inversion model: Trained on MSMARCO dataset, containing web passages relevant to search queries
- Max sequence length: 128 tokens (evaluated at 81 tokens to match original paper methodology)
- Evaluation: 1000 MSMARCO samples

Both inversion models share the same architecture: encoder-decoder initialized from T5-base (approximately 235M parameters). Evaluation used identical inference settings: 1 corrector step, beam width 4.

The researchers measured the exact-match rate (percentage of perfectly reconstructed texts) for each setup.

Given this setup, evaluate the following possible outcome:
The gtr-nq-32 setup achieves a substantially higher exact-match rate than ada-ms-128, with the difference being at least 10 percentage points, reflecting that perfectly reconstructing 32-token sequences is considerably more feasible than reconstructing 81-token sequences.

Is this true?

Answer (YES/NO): NO